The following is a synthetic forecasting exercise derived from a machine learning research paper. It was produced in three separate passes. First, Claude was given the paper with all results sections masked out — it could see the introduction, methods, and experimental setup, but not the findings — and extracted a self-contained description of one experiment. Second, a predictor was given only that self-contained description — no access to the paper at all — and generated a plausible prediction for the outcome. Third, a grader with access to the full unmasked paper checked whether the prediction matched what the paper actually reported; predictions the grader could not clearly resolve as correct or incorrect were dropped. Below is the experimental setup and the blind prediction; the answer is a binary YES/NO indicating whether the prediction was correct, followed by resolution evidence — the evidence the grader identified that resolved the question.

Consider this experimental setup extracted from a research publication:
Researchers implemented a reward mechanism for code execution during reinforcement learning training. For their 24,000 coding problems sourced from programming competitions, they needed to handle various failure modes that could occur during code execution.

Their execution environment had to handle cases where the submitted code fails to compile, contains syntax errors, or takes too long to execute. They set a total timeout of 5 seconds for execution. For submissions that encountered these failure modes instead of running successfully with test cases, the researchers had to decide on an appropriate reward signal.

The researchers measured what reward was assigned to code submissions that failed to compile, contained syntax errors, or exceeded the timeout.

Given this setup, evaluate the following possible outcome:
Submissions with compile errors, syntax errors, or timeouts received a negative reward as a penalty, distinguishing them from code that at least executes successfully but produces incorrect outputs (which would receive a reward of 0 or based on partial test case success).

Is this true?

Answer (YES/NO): NO